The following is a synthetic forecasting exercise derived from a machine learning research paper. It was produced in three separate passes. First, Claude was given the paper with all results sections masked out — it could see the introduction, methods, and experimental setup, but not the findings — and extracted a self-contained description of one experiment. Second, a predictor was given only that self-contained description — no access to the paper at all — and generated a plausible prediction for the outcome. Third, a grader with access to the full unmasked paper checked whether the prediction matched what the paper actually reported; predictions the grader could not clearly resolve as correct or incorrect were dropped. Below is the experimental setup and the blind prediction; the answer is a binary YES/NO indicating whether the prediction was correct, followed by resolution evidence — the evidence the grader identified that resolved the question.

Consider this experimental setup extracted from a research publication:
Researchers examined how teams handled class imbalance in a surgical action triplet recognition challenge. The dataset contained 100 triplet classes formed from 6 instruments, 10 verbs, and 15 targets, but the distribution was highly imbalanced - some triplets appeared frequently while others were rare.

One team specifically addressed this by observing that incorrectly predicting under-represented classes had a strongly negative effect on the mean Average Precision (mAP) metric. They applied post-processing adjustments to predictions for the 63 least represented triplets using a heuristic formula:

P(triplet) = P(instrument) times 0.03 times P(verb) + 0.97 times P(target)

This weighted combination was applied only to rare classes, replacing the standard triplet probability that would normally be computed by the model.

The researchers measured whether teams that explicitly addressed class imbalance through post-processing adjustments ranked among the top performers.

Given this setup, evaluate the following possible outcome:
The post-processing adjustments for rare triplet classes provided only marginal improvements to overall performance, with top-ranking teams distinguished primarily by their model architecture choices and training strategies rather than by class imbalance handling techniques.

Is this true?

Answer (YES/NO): NO